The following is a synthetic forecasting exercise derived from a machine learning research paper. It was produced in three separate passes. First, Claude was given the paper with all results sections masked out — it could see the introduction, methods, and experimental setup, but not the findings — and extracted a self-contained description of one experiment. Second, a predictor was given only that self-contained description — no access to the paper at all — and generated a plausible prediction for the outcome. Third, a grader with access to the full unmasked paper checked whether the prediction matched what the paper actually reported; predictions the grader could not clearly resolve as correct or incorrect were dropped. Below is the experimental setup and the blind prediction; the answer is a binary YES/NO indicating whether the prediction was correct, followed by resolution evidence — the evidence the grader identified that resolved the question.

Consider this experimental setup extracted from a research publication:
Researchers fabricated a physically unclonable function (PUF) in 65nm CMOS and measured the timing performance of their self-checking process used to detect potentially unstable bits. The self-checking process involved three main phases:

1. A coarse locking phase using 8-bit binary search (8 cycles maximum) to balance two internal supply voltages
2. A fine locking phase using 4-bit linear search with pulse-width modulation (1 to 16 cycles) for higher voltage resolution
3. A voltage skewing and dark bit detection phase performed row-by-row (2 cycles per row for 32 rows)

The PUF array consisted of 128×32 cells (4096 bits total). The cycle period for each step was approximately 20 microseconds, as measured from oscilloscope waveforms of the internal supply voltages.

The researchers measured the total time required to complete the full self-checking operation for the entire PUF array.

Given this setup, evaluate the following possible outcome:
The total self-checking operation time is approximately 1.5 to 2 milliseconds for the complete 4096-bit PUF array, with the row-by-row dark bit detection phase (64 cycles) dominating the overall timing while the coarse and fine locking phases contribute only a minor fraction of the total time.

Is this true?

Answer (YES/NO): YES